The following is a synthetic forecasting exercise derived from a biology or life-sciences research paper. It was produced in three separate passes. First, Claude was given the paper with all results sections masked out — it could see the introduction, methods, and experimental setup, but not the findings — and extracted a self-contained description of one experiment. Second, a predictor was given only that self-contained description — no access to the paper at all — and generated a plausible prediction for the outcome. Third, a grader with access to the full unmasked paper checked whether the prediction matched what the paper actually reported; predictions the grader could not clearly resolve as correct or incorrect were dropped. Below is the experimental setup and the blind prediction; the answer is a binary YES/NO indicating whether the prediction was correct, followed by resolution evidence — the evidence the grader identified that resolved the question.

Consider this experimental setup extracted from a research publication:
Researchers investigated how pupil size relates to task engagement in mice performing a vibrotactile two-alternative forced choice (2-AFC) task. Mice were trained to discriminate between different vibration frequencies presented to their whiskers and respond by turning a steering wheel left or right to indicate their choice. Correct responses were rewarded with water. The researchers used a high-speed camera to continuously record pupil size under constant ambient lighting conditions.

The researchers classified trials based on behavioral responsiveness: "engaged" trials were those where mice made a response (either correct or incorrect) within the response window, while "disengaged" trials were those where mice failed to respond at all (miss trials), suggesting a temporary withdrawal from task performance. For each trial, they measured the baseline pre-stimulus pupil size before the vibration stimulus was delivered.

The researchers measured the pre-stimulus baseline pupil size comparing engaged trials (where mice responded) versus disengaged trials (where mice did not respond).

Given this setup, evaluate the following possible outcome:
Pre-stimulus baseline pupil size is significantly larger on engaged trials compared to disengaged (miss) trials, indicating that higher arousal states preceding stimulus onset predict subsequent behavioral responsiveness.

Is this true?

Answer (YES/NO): NO